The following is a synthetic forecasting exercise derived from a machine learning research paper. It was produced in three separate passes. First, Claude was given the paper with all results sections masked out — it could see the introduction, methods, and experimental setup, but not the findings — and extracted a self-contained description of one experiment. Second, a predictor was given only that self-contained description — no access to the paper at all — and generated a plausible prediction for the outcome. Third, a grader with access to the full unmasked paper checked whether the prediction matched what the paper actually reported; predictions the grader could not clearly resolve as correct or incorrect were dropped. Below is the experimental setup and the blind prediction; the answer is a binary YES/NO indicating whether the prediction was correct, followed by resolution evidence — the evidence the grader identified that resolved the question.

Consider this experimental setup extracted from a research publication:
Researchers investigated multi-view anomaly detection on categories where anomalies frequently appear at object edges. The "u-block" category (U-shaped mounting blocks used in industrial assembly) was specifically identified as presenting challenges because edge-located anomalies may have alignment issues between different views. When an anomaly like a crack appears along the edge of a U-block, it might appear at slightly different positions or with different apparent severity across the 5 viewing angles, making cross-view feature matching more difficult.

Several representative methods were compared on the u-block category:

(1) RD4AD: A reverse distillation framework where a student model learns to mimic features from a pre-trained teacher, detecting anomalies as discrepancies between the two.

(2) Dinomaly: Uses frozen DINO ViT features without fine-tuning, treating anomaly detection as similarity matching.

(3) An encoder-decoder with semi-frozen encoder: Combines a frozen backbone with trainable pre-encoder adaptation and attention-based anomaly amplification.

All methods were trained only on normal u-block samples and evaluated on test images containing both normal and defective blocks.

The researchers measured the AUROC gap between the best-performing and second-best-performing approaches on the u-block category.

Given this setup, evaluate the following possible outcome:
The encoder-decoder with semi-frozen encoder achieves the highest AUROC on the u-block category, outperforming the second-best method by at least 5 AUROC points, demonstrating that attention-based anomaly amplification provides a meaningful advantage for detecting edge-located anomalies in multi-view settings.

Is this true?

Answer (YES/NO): YES